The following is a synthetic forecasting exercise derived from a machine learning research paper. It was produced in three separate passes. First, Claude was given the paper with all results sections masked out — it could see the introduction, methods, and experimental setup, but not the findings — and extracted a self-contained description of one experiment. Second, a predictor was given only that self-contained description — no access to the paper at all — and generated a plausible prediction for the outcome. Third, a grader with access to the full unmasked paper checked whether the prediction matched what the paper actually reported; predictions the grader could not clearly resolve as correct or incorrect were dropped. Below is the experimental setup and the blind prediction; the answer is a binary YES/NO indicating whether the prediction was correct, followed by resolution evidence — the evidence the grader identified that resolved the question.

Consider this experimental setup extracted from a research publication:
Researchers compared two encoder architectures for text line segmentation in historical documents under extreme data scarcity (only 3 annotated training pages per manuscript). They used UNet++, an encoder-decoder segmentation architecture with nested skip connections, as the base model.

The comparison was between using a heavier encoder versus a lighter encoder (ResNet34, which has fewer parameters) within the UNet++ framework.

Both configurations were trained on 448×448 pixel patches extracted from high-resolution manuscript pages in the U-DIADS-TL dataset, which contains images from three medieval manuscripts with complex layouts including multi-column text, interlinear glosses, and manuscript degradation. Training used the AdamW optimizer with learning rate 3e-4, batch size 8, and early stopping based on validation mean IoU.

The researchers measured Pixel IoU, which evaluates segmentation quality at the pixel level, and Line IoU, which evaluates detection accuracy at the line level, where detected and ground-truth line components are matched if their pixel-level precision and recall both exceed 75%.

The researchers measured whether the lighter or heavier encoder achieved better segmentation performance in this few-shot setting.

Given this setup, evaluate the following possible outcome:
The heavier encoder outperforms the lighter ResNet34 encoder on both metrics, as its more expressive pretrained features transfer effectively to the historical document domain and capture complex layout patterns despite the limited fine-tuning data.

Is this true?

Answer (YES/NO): NO